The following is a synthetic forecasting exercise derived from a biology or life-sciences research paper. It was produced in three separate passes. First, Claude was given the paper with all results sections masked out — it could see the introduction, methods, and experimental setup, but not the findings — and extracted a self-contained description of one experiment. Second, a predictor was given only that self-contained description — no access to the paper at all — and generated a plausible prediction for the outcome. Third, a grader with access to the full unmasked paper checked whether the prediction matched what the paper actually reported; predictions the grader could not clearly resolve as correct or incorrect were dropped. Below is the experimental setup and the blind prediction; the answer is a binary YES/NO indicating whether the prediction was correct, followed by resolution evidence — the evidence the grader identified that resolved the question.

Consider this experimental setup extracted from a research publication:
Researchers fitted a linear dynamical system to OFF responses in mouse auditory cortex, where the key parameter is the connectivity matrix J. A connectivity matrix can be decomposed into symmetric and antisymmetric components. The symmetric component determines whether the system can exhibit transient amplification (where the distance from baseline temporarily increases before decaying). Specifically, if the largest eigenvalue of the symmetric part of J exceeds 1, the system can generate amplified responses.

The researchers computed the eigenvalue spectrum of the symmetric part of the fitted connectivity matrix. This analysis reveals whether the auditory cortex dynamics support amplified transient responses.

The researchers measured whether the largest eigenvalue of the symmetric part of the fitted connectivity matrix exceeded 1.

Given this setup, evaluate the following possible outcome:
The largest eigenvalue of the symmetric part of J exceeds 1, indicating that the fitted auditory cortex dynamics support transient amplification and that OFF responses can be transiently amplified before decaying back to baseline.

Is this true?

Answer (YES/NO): YES